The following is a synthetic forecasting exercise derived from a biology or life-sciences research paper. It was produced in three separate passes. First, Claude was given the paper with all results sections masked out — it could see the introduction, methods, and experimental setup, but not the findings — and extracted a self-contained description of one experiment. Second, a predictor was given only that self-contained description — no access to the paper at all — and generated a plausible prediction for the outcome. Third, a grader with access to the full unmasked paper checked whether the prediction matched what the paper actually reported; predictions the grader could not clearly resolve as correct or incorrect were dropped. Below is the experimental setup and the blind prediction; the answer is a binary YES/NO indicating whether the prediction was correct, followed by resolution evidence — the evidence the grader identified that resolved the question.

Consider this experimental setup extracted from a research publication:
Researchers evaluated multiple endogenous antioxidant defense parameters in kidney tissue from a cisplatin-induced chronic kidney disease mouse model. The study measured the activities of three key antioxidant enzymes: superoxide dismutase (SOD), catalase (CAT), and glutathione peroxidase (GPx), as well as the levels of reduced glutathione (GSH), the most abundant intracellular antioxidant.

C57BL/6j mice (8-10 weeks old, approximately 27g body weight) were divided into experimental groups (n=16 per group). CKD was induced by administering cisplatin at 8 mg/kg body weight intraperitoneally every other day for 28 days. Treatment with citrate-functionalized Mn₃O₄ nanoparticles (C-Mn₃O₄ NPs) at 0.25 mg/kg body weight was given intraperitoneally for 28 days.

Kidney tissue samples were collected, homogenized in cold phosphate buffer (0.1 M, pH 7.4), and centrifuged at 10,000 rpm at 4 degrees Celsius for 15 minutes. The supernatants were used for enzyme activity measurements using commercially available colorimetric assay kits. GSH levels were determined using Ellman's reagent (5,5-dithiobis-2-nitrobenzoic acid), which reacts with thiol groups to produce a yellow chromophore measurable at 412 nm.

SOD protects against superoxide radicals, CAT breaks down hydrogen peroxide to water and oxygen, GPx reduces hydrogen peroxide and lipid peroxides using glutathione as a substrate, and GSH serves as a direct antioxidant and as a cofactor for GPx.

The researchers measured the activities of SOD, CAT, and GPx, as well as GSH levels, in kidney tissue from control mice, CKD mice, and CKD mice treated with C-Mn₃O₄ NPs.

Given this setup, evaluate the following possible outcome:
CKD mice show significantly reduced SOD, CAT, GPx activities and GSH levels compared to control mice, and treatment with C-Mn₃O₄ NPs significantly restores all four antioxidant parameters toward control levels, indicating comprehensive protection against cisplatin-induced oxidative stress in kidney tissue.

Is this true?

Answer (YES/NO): YES